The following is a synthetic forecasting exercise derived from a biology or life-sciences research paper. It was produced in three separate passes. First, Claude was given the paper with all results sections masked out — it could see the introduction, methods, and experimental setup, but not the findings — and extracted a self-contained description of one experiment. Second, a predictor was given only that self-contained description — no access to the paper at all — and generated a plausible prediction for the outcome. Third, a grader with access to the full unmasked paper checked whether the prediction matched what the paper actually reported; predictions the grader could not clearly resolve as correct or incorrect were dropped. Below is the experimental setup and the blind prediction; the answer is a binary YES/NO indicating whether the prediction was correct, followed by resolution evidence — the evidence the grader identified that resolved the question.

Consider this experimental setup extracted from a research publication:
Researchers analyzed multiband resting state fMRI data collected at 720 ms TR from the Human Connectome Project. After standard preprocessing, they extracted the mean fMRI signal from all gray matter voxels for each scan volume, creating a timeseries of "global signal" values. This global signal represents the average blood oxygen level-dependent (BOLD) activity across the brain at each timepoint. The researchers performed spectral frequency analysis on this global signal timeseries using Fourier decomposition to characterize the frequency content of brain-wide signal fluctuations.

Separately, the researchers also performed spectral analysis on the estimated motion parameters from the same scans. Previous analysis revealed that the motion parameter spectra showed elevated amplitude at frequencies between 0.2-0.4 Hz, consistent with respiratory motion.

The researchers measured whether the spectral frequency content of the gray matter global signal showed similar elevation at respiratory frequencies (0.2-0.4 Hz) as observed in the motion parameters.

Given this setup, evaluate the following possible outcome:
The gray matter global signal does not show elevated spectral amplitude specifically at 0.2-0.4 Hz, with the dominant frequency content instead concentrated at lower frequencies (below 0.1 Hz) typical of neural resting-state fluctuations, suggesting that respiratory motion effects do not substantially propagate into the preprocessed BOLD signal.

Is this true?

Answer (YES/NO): NO